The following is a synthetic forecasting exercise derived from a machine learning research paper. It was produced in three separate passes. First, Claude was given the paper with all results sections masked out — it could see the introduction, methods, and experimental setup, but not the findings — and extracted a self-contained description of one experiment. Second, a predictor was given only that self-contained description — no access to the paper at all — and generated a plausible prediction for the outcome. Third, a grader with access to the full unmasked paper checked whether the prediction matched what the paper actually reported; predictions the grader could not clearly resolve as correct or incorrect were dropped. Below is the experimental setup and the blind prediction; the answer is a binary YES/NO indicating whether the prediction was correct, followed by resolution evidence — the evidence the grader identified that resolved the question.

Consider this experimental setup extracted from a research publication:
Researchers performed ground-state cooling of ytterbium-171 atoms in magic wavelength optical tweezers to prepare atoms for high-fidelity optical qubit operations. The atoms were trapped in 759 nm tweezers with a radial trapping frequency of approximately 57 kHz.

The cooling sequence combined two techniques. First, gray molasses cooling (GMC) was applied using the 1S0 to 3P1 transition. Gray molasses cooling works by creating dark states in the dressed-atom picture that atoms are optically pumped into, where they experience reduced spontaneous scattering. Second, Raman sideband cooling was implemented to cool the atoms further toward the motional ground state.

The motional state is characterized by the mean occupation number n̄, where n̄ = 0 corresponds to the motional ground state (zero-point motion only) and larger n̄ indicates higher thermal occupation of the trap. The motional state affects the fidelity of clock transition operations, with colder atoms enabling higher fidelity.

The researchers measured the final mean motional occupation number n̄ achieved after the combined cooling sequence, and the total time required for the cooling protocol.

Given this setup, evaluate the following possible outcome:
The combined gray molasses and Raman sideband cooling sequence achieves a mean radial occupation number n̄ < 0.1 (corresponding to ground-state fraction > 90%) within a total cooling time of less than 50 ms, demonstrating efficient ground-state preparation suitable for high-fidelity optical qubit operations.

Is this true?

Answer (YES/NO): YES